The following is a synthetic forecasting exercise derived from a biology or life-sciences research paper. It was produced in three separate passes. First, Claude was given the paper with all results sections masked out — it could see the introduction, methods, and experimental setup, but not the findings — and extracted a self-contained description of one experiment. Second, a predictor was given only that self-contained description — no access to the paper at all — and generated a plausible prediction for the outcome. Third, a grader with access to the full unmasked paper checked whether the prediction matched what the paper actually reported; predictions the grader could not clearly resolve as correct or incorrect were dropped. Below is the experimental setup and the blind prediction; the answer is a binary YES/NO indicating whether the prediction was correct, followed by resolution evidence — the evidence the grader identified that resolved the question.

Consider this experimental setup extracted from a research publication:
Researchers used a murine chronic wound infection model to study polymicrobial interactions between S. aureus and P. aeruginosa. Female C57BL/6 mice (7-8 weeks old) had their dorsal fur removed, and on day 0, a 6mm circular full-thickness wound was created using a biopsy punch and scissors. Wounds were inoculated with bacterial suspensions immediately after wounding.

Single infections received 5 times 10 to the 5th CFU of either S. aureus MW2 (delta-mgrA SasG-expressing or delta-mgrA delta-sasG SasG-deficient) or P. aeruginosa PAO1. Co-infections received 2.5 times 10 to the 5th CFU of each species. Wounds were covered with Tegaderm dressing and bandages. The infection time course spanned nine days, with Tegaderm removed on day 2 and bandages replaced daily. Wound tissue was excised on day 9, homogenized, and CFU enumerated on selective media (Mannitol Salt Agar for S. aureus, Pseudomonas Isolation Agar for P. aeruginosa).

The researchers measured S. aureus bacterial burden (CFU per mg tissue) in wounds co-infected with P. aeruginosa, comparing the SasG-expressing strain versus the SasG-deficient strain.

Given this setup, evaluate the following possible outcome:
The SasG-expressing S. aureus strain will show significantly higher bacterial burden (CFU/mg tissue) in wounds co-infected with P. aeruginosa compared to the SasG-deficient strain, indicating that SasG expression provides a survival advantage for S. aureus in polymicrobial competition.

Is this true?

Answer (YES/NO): YES